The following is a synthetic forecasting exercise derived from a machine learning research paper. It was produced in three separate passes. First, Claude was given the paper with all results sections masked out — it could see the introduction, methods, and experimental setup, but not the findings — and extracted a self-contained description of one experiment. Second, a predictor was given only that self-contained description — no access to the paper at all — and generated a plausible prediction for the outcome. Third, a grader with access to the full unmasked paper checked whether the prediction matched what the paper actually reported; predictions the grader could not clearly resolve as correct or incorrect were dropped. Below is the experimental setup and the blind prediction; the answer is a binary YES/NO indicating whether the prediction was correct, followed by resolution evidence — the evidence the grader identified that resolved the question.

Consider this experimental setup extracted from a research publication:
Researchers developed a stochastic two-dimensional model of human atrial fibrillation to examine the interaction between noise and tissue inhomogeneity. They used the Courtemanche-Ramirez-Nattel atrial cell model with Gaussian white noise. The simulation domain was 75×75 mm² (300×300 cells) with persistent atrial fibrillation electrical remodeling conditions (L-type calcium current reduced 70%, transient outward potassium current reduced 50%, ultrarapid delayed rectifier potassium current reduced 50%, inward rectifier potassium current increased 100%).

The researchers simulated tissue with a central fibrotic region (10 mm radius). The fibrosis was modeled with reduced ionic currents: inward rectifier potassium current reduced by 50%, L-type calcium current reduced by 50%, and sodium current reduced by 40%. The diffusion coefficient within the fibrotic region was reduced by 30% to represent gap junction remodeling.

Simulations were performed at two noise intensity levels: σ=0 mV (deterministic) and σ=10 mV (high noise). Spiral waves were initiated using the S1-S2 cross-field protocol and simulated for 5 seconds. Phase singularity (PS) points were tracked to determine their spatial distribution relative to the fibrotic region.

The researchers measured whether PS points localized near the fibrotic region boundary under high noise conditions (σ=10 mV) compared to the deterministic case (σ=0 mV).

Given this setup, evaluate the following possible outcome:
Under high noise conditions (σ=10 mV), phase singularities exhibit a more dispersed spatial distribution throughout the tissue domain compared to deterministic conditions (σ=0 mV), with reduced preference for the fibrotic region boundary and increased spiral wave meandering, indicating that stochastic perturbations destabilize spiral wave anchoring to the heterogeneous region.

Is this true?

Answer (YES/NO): NO